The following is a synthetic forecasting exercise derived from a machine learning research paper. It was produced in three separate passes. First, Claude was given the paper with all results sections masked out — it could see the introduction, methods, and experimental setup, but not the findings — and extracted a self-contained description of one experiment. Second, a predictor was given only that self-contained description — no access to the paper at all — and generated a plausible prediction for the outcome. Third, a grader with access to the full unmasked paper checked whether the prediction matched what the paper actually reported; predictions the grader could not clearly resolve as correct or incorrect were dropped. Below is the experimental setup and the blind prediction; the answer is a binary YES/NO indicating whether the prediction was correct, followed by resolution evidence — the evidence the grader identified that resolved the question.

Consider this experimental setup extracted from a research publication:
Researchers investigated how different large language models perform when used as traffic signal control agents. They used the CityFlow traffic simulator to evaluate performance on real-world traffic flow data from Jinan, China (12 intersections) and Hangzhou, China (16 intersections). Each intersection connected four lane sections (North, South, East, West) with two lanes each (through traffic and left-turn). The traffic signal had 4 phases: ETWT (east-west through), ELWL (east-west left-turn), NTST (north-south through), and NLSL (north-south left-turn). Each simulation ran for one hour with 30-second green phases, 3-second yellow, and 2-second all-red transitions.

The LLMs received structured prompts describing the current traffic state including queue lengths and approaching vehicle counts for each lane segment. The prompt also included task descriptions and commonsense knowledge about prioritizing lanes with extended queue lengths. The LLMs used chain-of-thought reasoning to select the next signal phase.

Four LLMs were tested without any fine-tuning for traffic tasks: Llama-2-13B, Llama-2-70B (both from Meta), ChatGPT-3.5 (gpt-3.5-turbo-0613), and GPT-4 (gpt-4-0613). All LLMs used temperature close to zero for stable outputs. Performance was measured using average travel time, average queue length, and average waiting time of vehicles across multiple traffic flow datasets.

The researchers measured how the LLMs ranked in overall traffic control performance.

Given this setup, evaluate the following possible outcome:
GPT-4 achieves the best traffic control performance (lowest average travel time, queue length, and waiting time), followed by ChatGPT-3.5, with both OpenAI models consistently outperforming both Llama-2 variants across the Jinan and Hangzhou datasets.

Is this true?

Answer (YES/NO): NO